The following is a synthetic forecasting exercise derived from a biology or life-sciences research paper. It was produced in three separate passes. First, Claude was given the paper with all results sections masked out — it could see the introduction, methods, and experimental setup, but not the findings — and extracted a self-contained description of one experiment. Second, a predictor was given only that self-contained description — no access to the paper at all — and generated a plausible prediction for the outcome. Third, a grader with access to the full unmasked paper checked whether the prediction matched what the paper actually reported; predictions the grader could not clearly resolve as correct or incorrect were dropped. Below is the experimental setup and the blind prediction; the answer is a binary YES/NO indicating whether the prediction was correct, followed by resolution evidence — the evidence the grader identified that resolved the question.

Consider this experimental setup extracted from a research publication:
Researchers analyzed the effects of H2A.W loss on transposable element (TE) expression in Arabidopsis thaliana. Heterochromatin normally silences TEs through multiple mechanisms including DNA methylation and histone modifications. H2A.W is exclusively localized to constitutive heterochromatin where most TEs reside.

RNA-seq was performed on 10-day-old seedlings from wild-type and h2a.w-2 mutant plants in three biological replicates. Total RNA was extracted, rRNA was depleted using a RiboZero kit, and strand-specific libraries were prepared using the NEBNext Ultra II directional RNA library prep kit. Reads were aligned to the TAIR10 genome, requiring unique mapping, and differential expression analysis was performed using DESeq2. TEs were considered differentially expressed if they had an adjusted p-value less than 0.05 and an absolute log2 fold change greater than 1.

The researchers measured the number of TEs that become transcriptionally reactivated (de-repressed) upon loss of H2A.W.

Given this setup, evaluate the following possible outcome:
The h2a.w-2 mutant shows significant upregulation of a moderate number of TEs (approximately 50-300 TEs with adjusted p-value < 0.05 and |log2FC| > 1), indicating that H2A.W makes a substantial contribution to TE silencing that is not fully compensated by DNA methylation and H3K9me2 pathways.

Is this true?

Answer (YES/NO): NO